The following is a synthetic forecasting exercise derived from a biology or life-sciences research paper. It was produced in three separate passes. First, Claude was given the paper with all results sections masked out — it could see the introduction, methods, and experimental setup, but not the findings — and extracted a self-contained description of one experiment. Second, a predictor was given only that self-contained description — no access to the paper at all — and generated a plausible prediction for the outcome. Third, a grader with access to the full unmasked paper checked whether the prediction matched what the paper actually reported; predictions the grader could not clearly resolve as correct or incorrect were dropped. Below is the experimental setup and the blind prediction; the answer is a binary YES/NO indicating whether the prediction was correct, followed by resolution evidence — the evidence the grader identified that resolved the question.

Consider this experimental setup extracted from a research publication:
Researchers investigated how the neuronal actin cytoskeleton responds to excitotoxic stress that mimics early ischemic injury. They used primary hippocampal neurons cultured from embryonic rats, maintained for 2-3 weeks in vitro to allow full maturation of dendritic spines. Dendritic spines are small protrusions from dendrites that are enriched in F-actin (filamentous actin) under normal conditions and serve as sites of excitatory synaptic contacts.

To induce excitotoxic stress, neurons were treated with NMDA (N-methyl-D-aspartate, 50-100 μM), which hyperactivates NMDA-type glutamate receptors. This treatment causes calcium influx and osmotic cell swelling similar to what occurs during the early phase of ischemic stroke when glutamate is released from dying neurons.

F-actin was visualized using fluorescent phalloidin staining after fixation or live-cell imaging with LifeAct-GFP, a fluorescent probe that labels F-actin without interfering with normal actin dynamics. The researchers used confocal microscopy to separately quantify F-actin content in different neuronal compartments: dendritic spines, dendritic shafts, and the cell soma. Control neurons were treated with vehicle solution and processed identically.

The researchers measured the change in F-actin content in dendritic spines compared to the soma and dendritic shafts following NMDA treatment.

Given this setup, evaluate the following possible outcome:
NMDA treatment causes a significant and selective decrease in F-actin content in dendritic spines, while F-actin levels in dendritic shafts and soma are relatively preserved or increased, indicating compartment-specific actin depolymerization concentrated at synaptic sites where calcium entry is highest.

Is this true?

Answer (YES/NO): YES